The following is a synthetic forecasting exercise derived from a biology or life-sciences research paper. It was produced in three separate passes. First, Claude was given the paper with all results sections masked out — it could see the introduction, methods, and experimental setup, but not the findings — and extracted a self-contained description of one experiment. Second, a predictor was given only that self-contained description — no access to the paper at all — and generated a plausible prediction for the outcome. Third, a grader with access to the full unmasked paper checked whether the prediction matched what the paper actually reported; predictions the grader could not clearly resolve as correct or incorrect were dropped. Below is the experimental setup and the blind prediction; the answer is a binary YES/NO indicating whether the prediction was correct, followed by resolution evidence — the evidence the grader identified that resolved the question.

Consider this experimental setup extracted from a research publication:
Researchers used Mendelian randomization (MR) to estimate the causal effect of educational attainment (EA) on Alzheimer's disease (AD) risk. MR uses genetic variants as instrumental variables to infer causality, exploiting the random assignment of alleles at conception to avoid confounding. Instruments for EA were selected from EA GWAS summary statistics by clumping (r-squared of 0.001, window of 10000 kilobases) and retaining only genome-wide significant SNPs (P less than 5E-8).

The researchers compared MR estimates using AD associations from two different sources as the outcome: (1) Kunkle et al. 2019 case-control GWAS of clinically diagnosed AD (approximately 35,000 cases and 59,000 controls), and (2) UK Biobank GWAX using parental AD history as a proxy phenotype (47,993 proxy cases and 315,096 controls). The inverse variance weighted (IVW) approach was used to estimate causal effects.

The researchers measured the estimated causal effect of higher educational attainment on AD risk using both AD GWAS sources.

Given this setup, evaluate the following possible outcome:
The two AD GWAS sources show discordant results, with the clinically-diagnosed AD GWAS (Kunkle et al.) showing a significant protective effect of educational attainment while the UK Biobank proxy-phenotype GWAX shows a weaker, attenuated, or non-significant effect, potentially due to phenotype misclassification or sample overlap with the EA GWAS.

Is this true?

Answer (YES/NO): NO